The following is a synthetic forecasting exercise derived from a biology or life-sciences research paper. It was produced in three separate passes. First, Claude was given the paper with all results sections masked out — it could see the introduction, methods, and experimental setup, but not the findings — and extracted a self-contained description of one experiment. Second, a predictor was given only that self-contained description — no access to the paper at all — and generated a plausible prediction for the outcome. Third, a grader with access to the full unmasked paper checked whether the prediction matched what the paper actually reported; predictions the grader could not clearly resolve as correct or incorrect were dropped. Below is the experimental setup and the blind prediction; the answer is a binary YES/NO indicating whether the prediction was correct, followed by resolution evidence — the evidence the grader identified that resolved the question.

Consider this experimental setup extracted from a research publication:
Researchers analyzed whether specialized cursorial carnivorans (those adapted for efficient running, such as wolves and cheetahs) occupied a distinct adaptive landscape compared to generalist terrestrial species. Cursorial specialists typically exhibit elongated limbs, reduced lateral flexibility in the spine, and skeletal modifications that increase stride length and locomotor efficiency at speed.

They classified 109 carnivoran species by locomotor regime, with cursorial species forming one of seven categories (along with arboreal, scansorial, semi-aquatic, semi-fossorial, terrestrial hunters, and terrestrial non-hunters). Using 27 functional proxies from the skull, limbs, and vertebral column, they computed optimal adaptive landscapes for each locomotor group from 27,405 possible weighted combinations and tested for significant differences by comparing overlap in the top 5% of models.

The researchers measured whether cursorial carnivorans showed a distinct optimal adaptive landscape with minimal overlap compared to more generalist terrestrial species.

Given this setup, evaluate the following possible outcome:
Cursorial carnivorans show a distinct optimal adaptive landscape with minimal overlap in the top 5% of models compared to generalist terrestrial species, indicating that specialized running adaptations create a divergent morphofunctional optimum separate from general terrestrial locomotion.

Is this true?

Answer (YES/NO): NO